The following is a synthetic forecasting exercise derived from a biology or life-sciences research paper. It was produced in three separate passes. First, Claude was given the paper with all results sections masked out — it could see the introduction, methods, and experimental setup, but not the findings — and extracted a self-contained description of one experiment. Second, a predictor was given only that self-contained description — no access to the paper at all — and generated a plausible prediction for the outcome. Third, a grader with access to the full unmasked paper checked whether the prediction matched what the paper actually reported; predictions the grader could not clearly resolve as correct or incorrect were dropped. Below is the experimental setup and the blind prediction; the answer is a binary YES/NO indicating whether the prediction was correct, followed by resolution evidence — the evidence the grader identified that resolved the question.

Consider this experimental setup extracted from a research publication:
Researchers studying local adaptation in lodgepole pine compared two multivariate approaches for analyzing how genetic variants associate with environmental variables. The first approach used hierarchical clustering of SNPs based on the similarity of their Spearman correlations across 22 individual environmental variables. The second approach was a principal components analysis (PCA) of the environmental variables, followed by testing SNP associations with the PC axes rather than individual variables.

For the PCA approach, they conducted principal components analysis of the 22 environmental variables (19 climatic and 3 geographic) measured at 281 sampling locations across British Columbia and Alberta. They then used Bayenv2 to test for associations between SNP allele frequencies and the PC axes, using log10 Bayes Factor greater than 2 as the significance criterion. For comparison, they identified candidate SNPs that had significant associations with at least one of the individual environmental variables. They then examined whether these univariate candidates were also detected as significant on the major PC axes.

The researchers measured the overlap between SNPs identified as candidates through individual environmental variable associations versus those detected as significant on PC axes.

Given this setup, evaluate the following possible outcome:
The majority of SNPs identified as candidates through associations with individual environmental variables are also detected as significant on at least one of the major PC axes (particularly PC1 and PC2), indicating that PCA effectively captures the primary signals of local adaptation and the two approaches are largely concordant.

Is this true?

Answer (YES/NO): NO